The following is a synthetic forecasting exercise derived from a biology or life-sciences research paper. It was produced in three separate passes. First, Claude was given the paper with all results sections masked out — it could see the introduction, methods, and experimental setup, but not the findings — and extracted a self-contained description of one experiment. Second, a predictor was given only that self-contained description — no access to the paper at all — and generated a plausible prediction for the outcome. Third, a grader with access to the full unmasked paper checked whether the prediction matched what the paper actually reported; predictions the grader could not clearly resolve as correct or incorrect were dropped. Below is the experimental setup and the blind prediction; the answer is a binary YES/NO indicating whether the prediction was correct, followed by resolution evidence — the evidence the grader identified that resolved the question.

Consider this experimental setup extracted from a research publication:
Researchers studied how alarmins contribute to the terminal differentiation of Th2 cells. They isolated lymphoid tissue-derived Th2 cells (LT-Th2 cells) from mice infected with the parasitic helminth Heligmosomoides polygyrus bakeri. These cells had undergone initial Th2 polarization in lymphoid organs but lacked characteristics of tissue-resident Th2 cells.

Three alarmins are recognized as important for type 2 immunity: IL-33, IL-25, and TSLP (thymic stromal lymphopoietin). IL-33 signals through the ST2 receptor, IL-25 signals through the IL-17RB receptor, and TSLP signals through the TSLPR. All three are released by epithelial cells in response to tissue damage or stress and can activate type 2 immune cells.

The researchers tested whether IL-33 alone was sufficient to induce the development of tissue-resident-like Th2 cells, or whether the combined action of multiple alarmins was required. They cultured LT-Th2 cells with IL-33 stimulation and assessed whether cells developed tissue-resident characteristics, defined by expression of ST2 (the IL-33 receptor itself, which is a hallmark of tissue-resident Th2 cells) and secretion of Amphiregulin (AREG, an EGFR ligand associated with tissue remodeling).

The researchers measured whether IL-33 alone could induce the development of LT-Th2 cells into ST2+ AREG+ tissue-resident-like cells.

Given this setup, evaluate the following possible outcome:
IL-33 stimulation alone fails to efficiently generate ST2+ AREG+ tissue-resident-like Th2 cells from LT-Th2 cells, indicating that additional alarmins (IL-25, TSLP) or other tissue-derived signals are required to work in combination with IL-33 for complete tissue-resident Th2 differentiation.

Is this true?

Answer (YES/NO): NO